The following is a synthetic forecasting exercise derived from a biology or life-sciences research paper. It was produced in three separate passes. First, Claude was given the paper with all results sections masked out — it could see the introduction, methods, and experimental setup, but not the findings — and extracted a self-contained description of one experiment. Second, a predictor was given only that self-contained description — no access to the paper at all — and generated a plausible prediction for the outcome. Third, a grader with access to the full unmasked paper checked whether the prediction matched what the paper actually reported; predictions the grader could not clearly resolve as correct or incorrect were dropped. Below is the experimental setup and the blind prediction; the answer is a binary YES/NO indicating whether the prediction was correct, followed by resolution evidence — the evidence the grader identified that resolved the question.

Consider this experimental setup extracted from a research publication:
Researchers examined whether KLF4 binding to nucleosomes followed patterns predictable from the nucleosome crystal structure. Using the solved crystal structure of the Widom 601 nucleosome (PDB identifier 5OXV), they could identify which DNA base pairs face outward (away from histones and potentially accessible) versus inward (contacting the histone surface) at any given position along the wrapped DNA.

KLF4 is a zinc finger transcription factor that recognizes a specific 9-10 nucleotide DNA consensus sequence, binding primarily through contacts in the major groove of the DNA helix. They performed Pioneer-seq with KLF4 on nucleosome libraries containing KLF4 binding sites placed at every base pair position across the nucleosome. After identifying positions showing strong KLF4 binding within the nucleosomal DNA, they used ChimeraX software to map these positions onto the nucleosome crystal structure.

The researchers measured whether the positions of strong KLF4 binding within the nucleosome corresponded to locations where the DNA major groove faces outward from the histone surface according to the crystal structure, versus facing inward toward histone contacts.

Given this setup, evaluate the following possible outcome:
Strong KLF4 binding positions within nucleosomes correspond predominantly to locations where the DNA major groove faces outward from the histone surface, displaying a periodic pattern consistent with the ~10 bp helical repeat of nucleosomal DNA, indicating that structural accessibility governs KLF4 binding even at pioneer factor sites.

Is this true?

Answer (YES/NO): YES